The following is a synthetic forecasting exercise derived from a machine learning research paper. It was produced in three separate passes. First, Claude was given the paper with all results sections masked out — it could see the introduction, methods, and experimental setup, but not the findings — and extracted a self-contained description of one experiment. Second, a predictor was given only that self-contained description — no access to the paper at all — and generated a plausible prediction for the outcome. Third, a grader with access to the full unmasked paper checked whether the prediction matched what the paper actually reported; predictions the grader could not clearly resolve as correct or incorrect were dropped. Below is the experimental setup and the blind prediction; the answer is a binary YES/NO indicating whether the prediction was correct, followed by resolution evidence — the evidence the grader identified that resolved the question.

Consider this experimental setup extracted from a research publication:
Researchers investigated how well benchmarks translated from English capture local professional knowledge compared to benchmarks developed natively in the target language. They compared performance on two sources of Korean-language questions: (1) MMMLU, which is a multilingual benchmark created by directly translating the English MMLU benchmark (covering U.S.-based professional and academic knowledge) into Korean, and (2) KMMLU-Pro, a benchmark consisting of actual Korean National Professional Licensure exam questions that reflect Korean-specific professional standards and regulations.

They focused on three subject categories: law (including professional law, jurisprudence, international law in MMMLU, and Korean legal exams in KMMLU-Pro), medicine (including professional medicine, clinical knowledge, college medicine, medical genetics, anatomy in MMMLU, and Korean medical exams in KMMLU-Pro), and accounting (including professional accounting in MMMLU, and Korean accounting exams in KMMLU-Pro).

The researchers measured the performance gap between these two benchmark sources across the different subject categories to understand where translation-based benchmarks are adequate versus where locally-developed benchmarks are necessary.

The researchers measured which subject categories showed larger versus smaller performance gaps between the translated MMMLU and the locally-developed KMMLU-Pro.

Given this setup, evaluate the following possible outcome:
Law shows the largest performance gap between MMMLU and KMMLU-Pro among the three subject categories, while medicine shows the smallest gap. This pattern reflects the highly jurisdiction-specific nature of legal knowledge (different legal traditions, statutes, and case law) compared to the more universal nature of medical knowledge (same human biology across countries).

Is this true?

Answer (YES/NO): YES